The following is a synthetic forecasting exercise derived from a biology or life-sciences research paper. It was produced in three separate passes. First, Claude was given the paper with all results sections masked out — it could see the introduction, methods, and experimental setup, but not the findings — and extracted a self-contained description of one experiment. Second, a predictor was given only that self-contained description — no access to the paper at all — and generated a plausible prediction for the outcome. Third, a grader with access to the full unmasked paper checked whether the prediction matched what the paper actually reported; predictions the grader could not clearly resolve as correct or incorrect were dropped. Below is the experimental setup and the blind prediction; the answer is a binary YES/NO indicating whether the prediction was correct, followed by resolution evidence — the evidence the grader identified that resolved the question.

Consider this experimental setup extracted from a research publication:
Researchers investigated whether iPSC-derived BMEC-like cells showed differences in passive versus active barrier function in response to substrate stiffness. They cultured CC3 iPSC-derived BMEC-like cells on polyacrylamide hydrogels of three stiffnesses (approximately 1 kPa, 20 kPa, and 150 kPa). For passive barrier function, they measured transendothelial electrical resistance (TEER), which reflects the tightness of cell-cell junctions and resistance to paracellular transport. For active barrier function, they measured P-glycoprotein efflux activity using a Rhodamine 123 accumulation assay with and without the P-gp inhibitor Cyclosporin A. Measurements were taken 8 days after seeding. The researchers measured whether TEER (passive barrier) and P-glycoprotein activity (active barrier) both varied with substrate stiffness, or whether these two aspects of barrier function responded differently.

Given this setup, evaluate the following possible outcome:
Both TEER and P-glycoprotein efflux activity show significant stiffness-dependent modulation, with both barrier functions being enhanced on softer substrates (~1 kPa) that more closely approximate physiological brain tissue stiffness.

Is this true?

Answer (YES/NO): NO